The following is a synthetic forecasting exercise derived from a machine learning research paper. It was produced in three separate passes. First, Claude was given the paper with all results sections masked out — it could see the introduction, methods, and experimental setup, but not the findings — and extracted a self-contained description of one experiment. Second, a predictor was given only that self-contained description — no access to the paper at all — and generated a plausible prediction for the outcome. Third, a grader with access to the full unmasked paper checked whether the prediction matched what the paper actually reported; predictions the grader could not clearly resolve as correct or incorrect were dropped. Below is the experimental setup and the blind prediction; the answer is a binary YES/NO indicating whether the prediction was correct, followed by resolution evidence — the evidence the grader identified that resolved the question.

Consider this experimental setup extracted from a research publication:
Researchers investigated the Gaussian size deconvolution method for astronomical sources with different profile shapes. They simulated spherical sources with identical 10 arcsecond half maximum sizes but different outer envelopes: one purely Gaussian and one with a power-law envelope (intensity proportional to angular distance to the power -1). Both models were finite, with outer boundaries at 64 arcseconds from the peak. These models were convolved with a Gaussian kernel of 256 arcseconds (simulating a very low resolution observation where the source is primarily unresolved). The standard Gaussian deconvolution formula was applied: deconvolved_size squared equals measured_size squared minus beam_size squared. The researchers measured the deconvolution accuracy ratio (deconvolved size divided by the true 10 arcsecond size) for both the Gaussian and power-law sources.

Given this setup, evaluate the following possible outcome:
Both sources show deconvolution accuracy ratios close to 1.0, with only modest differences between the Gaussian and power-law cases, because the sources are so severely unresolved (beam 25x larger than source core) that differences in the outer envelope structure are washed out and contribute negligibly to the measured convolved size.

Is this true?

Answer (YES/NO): NO